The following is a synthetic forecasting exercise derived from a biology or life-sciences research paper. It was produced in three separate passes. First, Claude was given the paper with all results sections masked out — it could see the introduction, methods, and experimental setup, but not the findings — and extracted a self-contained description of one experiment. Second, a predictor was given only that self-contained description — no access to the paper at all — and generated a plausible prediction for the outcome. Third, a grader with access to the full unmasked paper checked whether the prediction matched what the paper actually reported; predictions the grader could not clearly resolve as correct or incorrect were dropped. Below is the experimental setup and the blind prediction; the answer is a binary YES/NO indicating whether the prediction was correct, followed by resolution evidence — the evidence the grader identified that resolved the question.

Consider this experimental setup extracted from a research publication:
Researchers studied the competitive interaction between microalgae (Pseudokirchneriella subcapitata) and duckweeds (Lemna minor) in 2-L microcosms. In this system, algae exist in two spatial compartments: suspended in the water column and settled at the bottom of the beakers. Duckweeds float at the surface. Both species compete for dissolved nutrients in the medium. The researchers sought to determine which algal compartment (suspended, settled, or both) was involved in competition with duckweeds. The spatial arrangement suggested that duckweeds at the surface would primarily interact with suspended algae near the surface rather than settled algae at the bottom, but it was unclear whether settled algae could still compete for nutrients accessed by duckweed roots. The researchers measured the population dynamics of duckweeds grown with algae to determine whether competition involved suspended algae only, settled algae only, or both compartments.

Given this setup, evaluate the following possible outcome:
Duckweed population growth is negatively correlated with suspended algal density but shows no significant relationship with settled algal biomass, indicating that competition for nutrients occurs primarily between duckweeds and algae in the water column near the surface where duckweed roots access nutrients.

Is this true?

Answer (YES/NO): YES